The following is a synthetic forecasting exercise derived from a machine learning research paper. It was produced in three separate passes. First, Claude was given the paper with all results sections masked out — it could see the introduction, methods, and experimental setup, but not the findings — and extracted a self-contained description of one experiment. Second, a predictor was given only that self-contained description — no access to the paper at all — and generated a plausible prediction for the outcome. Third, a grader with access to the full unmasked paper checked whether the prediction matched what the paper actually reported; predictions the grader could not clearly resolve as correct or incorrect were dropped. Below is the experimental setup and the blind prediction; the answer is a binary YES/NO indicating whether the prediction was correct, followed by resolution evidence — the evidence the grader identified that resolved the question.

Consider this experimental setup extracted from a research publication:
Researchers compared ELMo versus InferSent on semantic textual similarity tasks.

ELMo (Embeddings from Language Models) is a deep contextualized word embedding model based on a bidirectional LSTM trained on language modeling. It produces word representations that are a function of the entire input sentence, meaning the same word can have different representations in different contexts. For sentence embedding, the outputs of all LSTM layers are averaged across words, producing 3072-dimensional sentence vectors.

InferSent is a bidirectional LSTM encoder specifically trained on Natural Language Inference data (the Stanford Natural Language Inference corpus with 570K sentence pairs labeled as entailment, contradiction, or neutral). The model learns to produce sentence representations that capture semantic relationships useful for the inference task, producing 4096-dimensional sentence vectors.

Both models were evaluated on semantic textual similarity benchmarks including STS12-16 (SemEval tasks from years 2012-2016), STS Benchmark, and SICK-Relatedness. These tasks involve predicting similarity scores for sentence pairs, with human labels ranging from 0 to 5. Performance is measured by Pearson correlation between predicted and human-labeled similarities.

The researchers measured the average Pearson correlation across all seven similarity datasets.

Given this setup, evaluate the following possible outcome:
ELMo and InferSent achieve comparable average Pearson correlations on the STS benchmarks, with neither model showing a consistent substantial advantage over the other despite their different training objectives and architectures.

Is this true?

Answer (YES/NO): NO